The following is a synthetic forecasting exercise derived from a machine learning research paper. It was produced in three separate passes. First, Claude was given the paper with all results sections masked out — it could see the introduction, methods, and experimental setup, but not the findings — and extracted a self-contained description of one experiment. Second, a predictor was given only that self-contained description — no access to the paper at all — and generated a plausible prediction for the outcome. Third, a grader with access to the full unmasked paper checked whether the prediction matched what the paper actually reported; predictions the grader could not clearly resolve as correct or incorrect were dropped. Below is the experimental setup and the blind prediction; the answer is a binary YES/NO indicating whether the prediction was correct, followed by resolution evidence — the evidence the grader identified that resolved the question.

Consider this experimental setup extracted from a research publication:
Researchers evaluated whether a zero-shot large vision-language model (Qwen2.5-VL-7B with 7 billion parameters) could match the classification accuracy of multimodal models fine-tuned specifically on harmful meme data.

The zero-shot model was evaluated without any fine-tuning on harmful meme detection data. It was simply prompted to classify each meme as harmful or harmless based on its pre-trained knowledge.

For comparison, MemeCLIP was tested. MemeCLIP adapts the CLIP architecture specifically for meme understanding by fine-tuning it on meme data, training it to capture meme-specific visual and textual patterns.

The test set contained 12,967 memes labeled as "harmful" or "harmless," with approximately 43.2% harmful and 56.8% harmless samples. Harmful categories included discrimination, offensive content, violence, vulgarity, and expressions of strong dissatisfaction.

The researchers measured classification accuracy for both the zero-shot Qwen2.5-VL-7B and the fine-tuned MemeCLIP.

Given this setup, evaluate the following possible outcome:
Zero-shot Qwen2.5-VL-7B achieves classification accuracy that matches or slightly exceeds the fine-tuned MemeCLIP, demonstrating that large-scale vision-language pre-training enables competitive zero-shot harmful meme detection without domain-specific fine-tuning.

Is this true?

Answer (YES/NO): NO